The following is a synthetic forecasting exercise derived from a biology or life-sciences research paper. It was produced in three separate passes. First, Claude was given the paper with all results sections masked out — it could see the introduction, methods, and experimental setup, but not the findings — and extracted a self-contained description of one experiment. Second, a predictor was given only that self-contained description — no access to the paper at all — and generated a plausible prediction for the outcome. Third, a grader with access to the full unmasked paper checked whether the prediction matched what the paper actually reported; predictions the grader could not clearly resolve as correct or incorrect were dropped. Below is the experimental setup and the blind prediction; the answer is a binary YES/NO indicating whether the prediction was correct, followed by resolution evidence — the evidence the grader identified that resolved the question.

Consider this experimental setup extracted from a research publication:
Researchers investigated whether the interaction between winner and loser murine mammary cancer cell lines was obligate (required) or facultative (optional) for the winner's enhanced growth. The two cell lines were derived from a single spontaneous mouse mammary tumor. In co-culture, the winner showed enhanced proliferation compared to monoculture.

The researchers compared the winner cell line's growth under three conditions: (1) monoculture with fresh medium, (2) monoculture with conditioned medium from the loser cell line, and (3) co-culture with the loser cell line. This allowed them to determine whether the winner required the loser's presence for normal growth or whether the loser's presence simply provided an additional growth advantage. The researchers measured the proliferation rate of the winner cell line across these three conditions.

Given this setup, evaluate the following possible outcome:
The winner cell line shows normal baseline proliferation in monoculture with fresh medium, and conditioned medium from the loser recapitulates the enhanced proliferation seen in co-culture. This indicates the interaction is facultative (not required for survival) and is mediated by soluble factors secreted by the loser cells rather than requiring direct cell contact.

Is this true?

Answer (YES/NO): YES